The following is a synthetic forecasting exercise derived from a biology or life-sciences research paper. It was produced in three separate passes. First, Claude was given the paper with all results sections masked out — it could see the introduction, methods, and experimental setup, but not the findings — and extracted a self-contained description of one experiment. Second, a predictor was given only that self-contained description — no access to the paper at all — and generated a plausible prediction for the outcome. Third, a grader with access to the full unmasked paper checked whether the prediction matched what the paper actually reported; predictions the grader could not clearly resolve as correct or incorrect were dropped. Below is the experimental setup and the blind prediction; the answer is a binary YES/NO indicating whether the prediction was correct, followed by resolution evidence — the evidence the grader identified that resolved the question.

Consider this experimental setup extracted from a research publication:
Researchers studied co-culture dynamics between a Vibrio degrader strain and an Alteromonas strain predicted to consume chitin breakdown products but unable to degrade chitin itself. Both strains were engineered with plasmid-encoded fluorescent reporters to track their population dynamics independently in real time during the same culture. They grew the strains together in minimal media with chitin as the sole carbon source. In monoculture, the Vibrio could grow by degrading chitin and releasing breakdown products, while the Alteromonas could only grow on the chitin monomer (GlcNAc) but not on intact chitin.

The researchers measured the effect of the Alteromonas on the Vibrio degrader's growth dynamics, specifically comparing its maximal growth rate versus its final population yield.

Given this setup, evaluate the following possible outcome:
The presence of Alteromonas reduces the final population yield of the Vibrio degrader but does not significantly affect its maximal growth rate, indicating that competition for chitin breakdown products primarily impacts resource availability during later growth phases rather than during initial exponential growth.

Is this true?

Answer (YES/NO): YES